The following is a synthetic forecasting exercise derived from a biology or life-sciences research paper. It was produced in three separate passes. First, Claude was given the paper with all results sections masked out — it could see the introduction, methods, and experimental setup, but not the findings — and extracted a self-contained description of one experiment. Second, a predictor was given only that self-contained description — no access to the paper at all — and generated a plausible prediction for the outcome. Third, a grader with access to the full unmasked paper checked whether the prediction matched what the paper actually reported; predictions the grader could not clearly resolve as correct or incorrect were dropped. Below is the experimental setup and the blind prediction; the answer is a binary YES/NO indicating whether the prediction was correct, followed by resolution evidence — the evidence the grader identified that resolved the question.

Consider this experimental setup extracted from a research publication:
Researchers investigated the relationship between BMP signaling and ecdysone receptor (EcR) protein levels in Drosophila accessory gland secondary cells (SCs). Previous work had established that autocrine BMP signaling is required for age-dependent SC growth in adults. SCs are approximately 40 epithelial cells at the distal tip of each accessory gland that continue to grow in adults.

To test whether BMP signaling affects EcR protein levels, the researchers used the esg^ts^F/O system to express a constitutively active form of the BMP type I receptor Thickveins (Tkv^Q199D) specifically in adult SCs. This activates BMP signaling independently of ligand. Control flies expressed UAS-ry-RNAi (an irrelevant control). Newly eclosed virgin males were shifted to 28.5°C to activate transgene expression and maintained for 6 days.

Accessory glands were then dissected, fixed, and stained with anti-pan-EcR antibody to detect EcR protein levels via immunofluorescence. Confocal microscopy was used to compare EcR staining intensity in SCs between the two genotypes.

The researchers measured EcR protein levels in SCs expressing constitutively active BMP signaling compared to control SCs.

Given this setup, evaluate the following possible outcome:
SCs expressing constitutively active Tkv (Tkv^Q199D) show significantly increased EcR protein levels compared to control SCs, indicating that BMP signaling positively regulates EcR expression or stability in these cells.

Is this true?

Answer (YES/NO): YES